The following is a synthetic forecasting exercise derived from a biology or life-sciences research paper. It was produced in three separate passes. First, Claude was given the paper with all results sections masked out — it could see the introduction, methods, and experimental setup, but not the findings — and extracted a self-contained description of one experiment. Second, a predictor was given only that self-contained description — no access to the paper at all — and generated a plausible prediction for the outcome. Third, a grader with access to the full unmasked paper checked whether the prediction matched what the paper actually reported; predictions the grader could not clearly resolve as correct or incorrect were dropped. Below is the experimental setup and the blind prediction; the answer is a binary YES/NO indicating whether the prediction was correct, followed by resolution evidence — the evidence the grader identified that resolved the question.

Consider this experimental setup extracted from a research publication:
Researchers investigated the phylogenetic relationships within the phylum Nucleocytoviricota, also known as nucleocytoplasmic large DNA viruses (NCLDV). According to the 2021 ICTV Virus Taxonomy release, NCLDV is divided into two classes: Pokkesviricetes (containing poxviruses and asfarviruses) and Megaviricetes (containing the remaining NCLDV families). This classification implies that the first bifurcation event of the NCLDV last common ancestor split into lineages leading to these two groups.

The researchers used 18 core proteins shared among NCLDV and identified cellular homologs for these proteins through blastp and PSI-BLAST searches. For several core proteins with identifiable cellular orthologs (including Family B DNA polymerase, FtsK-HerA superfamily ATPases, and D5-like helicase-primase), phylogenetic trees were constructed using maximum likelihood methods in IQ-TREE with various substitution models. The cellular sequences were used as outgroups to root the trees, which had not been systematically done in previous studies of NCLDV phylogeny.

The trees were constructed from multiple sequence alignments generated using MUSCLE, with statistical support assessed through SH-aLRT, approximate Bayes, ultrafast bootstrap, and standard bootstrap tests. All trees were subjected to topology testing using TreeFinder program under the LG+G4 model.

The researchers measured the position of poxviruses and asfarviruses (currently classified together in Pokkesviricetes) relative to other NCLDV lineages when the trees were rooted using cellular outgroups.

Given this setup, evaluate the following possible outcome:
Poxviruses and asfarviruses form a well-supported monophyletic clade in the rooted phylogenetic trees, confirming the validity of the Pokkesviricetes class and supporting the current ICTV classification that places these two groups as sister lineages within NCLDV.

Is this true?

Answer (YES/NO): NO